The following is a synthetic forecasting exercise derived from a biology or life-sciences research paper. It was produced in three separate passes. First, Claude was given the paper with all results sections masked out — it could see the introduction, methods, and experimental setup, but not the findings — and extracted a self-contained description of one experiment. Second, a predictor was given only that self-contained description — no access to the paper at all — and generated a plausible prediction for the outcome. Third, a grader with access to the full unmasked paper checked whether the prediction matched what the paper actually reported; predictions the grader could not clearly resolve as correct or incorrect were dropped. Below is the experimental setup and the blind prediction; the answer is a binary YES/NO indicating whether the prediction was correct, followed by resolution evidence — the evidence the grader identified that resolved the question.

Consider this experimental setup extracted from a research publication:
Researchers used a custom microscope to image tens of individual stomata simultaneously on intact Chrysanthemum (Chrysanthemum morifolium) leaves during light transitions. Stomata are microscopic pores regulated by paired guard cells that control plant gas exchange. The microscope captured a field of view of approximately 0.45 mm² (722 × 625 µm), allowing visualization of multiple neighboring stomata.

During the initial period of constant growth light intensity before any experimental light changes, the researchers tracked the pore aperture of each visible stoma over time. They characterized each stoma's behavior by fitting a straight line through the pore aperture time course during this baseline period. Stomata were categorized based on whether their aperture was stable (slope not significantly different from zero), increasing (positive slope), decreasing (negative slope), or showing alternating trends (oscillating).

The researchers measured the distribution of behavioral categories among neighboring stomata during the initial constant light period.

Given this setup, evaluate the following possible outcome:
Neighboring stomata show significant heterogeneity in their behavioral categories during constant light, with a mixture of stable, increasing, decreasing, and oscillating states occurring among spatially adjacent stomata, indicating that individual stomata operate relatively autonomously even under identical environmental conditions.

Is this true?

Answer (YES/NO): YES